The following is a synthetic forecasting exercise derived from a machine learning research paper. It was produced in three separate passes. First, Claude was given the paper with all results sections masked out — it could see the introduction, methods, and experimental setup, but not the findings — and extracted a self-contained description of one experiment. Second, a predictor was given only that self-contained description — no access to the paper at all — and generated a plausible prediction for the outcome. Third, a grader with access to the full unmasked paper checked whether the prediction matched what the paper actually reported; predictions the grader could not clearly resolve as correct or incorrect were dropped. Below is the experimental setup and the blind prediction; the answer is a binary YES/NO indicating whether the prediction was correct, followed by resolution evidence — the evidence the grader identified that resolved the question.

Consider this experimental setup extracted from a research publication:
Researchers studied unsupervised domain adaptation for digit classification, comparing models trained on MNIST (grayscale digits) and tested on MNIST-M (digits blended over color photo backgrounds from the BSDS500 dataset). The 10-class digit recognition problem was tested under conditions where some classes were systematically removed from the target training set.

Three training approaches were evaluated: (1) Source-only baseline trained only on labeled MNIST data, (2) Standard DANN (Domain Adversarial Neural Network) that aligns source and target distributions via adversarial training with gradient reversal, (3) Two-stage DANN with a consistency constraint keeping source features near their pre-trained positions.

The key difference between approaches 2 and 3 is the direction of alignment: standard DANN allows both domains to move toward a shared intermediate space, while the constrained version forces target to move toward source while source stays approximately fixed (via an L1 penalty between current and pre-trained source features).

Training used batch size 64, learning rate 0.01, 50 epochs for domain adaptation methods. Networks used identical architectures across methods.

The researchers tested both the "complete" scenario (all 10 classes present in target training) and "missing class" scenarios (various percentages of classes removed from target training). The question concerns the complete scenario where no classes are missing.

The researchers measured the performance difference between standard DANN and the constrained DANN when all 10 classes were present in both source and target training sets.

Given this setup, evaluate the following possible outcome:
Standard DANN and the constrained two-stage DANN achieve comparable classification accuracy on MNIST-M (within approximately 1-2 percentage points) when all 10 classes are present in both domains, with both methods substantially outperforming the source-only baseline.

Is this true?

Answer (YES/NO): YES